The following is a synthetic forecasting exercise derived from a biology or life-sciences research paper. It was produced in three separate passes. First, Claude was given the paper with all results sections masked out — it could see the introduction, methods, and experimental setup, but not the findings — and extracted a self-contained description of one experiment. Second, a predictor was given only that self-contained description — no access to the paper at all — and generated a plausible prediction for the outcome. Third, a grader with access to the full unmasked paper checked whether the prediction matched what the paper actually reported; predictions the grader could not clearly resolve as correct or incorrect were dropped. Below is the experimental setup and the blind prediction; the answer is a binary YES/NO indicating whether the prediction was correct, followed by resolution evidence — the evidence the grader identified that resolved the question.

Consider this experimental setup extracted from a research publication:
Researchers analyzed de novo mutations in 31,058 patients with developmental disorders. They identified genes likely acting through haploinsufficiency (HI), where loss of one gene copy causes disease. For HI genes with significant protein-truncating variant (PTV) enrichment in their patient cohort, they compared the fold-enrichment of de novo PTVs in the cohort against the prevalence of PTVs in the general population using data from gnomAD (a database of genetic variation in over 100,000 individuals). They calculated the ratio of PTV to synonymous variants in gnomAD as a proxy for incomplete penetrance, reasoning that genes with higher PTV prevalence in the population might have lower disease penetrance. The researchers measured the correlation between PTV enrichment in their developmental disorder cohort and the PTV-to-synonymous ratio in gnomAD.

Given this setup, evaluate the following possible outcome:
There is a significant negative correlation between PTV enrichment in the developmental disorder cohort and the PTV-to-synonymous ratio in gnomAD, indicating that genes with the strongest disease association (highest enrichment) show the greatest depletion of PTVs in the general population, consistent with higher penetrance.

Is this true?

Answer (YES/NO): YES